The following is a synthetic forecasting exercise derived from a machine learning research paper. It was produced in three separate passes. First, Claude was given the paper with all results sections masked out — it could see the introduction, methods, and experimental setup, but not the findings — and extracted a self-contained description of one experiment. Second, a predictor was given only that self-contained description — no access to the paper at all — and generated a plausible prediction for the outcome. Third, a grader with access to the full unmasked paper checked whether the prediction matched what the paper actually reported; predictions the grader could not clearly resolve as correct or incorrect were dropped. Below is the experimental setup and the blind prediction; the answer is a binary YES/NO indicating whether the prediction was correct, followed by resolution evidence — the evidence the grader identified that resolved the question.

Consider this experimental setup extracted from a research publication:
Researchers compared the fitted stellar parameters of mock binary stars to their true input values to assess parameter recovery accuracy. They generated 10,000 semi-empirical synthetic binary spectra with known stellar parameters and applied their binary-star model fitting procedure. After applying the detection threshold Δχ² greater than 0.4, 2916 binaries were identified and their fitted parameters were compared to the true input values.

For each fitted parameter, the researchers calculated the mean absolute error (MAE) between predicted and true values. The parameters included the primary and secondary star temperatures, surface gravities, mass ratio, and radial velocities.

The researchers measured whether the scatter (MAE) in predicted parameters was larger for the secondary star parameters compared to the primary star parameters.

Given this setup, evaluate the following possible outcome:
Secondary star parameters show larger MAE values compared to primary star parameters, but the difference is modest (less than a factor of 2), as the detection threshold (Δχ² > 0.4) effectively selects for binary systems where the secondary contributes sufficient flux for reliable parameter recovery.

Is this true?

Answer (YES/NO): NO